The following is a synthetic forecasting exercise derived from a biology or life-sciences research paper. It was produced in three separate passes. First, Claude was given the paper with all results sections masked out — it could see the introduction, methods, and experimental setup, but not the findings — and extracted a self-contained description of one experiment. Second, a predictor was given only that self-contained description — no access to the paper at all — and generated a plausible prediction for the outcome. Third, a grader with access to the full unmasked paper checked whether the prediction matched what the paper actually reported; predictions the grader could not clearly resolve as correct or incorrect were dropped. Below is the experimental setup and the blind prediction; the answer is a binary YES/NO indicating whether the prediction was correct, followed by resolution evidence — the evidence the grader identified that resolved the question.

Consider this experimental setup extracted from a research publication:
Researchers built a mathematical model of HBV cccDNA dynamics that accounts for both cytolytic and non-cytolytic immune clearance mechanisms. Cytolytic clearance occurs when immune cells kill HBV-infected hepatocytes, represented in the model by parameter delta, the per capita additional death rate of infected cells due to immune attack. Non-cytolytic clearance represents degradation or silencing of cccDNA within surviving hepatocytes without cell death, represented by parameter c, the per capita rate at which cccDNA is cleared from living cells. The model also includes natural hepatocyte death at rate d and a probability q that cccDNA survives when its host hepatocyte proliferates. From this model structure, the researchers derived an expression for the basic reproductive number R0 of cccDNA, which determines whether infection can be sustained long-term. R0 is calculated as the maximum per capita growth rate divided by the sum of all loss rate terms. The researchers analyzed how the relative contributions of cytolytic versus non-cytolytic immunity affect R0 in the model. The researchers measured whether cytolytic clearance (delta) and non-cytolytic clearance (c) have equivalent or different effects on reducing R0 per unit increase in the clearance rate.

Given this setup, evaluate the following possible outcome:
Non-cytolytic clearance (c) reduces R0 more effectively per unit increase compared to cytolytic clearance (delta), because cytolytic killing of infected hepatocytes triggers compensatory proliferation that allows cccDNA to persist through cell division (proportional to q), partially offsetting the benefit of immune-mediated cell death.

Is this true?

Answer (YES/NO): NO